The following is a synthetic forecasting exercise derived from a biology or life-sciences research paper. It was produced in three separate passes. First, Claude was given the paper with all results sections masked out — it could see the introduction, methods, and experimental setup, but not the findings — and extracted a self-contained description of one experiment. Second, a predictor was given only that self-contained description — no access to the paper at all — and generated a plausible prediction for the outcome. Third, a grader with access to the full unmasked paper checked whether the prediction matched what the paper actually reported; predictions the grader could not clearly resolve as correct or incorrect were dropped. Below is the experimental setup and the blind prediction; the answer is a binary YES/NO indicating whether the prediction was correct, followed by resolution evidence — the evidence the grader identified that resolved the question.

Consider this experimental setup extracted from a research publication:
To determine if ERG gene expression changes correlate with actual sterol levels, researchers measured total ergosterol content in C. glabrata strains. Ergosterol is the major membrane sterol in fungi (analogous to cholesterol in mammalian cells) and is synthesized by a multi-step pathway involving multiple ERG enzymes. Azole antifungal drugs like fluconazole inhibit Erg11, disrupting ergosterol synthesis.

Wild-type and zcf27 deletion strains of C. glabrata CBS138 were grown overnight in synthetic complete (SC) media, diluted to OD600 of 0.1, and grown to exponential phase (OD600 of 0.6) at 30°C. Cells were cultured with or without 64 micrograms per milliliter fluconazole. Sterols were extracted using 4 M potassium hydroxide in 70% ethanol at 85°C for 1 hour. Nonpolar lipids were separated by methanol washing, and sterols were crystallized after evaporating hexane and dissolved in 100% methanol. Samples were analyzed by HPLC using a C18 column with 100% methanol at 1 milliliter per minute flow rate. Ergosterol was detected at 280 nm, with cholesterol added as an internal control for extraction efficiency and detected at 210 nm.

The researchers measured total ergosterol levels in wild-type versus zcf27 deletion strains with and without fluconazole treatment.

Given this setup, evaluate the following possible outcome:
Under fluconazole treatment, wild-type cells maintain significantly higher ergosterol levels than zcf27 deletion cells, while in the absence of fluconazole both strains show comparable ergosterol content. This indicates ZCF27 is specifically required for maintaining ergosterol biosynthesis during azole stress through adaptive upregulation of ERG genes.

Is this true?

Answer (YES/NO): YES